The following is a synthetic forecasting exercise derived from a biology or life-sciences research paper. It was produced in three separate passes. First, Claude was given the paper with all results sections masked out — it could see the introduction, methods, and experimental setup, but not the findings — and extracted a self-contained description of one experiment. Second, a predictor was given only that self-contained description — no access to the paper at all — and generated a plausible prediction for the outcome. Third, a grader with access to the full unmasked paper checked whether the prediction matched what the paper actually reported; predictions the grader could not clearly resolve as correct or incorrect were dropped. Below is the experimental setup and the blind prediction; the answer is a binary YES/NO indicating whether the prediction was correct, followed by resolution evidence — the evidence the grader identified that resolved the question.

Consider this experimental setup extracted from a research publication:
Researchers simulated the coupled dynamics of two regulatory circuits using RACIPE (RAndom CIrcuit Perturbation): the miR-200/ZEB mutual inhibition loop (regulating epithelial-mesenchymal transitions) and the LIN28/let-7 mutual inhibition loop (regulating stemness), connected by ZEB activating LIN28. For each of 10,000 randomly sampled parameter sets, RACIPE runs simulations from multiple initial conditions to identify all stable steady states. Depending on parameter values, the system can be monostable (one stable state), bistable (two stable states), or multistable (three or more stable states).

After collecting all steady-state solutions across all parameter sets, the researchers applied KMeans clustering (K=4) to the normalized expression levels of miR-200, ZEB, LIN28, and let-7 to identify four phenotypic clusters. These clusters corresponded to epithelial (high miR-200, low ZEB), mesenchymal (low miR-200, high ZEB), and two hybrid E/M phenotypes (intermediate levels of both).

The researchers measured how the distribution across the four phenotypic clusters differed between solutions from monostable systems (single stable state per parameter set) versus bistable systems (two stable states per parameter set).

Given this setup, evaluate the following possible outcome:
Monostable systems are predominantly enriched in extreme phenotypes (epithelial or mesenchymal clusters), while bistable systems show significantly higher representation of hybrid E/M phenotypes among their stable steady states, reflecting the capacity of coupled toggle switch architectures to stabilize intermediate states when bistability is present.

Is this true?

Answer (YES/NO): NO